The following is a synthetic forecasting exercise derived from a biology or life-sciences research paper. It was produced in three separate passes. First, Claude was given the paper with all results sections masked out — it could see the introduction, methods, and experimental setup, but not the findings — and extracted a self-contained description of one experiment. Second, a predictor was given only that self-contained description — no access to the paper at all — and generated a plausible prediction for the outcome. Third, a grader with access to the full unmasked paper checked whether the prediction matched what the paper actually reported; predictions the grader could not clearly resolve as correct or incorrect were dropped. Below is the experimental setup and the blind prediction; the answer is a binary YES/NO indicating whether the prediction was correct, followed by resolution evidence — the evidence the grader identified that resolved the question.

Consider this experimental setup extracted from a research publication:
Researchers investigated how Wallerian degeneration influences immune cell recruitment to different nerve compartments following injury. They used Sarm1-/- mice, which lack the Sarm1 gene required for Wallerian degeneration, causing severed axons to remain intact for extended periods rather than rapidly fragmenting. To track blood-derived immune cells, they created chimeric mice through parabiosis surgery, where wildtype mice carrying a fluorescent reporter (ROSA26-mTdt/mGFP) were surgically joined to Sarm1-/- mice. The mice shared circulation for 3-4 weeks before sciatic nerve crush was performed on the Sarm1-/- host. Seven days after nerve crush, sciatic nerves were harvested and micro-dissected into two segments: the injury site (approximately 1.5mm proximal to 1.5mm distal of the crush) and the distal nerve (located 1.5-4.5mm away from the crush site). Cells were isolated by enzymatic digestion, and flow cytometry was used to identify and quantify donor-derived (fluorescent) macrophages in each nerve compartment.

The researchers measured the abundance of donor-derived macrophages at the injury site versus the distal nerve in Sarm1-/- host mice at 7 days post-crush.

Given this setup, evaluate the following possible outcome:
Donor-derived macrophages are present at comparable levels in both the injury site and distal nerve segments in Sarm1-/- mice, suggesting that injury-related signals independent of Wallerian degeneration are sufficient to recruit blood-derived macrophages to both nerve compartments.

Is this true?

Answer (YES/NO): NO